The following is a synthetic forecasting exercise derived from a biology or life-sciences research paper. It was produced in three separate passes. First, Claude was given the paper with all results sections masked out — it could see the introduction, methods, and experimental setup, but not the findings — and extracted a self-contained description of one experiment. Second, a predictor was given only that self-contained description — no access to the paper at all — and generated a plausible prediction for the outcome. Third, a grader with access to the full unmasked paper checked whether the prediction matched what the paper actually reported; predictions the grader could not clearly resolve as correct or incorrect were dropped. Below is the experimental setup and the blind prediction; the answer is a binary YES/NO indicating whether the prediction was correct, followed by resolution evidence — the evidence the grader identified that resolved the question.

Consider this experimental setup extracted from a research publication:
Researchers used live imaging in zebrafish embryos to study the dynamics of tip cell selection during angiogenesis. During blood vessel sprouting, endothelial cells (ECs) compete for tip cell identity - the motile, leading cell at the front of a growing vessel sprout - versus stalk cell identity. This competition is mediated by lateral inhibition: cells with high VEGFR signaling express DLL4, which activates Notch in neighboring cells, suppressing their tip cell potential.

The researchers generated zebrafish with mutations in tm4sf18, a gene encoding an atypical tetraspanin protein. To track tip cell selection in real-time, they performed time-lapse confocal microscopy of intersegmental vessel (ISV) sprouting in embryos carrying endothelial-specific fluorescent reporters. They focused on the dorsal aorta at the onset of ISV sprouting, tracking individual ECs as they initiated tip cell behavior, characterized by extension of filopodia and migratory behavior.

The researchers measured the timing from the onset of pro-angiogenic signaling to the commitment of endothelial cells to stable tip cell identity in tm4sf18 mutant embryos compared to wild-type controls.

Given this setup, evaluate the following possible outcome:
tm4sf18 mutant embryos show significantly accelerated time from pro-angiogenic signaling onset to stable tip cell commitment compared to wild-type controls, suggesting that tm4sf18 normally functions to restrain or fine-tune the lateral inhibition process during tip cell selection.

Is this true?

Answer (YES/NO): NO